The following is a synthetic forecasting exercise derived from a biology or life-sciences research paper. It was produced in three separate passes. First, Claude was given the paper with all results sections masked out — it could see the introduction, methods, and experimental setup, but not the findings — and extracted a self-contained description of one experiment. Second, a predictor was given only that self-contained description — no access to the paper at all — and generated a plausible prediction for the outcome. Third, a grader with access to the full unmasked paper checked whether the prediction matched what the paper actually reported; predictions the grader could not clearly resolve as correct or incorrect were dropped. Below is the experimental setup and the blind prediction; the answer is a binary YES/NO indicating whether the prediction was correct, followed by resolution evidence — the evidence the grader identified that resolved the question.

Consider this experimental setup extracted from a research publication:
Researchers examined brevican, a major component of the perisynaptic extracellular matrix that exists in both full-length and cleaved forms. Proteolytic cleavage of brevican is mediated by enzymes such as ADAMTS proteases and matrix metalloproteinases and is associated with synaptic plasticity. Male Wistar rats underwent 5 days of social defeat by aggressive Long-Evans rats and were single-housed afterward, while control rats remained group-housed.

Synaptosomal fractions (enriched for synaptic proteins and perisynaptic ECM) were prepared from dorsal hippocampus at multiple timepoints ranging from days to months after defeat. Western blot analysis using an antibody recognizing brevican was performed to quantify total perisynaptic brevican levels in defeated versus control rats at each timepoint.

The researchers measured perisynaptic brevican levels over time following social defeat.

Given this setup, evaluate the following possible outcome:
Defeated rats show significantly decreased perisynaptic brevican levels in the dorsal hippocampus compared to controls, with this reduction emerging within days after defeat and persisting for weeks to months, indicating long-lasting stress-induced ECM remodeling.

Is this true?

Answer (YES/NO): NO